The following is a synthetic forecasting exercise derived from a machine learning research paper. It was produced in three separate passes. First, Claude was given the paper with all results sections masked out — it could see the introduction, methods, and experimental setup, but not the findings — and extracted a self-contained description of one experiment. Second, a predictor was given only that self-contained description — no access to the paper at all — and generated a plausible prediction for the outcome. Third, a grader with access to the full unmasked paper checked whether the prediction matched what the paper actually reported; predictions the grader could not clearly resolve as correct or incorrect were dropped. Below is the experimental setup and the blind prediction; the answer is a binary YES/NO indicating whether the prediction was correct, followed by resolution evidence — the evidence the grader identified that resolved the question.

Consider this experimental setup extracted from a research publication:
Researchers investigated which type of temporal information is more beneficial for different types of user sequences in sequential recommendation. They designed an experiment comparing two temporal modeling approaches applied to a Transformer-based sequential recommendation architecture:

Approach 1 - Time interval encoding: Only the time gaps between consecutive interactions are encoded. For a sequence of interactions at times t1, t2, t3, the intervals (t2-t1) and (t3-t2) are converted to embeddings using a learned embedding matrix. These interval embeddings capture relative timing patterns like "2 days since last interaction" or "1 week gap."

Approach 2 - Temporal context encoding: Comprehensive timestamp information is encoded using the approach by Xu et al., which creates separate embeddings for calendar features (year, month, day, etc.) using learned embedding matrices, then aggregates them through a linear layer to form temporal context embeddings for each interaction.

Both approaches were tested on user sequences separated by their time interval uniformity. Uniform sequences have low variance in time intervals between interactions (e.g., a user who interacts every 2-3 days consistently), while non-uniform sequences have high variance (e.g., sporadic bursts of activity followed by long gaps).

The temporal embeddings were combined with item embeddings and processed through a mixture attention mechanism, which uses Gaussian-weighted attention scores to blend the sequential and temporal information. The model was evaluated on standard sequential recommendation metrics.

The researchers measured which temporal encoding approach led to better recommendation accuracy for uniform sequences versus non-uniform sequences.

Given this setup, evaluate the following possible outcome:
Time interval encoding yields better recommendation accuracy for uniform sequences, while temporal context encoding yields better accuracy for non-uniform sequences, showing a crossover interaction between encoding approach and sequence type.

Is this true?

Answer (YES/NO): YES